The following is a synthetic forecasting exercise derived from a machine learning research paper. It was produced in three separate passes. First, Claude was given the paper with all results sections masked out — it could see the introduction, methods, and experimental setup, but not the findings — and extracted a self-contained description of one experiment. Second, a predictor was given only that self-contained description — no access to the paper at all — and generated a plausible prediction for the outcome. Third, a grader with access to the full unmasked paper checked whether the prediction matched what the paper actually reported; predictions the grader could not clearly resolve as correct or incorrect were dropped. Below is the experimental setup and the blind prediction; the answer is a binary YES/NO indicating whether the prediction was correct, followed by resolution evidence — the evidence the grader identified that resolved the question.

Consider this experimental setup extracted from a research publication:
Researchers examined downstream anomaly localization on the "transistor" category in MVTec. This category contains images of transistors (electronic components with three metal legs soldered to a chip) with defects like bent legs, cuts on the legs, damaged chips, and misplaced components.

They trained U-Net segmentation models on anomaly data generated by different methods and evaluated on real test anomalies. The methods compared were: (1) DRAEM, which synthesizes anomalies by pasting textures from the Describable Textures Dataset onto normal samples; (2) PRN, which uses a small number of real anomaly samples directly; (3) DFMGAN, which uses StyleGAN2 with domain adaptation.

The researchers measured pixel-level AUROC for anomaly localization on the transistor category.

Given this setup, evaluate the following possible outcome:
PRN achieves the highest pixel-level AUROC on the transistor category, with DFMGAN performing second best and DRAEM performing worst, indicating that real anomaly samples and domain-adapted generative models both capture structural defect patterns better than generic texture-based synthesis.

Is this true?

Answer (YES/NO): NO